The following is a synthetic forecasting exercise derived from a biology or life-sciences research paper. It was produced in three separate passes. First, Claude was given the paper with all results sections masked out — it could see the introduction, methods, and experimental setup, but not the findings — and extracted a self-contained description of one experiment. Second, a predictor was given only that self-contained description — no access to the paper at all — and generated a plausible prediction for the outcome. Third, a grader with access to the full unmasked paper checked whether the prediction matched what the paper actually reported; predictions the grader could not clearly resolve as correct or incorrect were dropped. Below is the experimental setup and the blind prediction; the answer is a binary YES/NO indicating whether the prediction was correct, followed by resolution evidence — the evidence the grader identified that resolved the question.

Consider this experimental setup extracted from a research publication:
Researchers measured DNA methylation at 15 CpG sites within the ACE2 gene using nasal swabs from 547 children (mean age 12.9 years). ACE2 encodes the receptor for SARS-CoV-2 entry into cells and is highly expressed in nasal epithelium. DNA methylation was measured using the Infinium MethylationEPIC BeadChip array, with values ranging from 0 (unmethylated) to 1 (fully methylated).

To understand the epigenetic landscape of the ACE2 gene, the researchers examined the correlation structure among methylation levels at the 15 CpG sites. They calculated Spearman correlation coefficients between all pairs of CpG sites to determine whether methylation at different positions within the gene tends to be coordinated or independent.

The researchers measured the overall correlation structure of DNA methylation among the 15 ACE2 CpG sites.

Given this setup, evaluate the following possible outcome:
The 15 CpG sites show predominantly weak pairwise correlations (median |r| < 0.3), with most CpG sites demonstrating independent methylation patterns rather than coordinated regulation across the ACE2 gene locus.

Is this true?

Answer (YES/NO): NO